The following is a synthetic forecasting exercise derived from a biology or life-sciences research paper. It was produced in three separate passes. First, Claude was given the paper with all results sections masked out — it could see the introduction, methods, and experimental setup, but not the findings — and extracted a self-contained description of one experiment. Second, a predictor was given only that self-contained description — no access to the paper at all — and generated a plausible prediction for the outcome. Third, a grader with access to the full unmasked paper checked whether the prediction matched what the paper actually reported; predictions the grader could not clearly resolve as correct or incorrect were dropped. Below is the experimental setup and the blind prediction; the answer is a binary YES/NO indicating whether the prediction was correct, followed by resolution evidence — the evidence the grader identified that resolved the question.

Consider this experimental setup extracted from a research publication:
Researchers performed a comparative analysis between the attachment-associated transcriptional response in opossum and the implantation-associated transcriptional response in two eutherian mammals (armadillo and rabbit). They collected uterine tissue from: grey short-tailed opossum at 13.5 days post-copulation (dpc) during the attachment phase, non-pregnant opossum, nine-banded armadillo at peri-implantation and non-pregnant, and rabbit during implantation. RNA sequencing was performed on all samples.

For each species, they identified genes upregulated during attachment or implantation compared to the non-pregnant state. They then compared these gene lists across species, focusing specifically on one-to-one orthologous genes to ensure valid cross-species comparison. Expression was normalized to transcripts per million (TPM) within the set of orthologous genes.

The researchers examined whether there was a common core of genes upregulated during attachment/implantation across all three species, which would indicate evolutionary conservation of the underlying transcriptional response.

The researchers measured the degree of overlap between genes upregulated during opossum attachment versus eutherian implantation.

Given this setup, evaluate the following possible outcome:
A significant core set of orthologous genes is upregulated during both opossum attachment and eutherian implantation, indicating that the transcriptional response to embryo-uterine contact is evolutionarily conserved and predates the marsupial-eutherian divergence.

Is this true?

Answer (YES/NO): YES